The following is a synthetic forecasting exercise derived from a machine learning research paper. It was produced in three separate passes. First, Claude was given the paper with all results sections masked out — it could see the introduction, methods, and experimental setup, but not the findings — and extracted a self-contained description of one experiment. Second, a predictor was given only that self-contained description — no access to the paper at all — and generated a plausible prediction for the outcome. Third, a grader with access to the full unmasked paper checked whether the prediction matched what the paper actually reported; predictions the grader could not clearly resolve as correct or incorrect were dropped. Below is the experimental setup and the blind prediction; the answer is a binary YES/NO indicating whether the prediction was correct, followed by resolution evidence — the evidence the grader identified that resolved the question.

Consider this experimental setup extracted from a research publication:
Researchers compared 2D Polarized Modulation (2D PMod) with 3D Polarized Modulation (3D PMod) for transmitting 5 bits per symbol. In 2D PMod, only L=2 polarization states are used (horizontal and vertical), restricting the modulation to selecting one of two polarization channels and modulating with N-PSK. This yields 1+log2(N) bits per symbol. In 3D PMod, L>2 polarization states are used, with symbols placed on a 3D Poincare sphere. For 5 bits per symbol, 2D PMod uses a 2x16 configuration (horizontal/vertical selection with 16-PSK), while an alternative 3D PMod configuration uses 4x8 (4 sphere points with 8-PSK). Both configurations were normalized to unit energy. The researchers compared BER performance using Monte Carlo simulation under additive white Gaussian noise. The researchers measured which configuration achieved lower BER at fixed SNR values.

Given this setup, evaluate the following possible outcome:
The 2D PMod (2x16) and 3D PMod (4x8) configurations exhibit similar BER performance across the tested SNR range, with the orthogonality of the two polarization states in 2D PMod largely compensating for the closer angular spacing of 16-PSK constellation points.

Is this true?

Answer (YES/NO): NO